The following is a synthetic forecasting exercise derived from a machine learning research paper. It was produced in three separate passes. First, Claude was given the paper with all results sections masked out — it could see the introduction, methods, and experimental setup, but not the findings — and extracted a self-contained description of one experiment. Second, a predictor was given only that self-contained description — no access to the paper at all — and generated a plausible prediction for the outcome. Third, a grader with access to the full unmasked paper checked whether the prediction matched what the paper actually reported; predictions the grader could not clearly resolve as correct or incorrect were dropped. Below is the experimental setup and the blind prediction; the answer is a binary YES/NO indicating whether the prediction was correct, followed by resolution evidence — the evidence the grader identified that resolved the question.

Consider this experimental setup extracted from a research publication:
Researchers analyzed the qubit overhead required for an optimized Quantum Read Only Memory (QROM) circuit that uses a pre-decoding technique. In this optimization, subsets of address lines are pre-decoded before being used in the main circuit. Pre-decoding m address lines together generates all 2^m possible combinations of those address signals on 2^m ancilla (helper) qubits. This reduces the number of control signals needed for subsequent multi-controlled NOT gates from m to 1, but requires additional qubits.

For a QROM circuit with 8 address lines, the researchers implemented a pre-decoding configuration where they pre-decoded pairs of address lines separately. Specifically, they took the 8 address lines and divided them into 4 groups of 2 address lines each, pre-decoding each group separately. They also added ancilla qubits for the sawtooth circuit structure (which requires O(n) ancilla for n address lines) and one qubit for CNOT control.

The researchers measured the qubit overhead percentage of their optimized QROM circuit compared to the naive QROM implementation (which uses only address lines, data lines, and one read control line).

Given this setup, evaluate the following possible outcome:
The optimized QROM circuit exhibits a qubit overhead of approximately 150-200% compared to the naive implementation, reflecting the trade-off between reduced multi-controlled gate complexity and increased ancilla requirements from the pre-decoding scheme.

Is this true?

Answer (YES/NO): NO